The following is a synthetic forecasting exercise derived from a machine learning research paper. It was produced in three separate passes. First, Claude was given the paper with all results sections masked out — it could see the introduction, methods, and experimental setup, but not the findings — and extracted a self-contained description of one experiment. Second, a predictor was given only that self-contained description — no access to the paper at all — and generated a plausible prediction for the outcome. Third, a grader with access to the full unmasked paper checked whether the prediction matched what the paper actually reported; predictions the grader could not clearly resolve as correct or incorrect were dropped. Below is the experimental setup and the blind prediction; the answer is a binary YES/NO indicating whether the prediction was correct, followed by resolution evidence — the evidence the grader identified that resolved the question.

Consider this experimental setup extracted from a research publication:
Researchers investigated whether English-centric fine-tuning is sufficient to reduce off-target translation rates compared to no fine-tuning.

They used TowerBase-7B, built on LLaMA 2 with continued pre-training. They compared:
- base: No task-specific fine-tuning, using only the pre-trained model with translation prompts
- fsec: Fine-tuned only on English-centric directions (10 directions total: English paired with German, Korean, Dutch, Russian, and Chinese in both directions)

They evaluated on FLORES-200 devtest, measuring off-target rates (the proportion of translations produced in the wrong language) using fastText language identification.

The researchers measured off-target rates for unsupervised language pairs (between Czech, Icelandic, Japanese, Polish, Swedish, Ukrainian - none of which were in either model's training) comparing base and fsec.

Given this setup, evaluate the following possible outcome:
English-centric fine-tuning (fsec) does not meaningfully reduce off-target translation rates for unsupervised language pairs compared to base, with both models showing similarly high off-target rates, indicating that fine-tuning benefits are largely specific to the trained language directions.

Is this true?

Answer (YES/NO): YES